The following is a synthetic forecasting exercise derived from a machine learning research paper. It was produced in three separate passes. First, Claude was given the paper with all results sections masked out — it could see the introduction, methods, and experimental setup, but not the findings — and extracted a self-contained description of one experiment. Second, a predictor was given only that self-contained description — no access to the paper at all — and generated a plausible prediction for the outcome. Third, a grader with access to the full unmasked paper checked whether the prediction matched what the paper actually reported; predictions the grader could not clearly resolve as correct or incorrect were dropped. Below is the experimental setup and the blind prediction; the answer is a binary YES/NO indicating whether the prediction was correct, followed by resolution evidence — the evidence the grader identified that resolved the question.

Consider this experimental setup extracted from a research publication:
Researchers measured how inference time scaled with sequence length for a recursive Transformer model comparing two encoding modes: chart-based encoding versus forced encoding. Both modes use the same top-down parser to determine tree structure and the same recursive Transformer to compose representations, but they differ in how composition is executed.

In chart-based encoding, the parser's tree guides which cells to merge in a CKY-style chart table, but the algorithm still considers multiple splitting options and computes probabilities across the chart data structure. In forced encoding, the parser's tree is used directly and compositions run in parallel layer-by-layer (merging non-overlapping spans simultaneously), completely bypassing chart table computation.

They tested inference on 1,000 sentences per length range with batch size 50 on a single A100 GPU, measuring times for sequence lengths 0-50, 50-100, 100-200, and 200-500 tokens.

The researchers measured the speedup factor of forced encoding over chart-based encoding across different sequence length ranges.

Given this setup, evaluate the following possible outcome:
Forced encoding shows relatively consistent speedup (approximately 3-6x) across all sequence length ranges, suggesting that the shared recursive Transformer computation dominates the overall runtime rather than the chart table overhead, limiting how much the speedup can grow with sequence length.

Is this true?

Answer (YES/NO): NO